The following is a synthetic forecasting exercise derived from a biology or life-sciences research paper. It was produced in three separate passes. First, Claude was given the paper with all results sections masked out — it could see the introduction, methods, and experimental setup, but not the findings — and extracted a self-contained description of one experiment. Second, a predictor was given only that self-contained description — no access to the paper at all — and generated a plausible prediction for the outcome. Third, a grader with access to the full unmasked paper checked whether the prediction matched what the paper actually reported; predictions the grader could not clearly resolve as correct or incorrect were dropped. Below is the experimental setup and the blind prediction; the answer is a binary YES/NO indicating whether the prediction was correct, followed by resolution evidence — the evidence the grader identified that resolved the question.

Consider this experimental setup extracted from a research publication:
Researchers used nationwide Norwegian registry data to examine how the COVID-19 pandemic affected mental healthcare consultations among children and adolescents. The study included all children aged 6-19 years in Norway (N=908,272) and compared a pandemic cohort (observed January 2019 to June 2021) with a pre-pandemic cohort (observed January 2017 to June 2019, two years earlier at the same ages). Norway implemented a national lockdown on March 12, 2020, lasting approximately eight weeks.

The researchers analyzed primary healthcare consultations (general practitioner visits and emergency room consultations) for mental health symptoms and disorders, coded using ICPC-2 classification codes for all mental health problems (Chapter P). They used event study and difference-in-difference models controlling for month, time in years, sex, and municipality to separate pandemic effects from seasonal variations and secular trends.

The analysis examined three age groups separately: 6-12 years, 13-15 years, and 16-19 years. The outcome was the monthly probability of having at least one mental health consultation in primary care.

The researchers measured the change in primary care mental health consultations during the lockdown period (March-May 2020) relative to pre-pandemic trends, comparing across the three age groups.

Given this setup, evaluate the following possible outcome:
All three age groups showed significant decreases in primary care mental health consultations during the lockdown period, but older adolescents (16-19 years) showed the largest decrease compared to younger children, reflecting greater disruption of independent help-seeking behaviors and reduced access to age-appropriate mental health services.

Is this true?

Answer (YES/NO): YES